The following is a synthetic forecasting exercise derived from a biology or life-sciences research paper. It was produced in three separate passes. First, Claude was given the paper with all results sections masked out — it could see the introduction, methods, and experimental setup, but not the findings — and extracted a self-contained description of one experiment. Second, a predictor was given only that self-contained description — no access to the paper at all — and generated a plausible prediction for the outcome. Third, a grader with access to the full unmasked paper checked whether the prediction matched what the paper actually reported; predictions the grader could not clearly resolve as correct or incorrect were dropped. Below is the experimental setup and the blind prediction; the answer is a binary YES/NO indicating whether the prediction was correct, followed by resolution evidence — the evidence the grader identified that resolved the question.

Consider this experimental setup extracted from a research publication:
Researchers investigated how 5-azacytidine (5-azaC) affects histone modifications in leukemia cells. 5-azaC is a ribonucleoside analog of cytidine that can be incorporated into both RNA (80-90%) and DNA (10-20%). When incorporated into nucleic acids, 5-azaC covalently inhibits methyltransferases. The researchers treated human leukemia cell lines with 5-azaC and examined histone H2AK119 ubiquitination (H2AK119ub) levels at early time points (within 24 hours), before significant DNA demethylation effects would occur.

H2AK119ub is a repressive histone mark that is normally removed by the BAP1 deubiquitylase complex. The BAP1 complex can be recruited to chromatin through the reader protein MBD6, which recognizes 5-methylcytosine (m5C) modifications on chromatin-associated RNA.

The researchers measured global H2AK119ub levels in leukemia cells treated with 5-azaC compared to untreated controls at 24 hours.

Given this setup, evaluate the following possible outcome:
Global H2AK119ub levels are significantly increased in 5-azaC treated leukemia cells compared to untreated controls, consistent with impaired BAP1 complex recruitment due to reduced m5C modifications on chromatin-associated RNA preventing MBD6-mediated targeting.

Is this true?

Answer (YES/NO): YES